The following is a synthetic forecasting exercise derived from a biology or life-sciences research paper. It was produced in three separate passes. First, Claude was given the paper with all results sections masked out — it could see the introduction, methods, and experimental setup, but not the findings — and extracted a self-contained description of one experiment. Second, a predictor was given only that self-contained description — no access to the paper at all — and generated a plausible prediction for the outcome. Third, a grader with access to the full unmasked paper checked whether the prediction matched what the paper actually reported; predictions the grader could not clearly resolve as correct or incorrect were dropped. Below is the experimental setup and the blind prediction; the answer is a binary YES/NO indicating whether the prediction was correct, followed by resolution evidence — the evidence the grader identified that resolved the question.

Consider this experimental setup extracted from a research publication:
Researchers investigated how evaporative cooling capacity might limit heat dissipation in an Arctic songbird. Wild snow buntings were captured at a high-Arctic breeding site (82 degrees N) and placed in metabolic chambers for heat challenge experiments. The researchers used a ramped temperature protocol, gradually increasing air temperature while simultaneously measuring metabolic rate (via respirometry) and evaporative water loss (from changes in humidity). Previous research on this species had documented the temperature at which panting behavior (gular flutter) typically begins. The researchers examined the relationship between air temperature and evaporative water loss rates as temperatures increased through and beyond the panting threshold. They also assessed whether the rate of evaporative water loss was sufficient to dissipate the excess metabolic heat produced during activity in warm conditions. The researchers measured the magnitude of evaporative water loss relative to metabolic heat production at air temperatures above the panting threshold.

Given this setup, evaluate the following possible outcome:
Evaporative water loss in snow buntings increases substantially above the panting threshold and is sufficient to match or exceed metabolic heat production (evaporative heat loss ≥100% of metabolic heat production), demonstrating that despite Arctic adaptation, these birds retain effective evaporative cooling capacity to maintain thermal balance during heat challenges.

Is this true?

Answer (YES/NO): NO